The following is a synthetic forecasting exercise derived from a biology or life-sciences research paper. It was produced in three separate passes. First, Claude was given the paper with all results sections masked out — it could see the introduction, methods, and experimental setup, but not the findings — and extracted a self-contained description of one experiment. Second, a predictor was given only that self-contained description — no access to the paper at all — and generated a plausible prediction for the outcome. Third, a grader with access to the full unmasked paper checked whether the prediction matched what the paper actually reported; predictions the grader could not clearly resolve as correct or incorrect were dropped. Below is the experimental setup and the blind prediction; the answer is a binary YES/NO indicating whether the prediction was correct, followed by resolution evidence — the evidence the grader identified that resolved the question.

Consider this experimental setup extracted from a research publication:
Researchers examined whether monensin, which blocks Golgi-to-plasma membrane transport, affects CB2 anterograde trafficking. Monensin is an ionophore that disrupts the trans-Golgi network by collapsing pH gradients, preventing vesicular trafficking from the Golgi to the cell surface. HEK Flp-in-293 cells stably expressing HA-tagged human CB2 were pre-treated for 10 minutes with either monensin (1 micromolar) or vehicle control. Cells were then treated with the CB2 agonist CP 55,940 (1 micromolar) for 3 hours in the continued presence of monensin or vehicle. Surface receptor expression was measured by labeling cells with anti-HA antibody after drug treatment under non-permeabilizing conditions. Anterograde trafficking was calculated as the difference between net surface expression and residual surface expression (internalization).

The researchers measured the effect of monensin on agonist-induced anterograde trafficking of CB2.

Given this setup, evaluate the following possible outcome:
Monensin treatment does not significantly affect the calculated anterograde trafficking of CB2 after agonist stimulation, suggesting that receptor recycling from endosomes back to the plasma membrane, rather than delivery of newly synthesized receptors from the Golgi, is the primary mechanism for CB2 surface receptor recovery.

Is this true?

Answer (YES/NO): NO